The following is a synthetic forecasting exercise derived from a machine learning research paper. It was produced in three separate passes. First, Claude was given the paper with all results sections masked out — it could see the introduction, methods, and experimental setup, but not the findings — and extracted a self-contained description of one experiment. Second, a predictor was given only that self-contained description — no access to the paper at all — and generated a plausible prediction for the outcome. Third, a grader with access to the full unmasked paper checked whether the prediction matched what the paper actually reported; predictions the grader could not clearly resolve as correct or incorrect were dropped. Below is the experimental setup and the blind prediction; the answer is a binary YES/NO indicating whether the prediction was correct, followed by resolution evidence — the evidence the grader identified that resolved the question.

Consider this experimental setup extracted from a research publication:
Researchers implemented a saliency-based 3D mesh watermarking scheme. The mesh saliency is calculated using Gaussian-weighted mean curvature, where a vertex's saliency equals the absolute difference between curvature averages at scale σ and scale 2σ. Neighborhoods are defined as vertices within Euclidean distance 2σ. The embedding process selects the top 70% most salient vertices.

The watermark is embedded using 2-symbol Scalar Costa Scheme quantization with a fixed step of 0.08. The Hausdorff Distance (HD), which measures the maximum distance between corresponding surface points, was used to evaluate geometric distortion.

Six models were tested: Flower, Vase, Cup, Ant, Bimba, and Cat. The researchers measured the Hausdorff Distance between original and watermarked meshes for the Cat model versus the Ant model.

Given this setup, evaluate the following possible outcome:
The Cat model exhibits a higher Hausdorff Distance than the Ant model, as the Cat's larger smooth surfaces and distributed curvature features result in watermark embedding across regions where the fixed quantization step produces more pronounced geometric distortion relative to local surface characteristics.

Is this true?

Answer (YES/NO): NO